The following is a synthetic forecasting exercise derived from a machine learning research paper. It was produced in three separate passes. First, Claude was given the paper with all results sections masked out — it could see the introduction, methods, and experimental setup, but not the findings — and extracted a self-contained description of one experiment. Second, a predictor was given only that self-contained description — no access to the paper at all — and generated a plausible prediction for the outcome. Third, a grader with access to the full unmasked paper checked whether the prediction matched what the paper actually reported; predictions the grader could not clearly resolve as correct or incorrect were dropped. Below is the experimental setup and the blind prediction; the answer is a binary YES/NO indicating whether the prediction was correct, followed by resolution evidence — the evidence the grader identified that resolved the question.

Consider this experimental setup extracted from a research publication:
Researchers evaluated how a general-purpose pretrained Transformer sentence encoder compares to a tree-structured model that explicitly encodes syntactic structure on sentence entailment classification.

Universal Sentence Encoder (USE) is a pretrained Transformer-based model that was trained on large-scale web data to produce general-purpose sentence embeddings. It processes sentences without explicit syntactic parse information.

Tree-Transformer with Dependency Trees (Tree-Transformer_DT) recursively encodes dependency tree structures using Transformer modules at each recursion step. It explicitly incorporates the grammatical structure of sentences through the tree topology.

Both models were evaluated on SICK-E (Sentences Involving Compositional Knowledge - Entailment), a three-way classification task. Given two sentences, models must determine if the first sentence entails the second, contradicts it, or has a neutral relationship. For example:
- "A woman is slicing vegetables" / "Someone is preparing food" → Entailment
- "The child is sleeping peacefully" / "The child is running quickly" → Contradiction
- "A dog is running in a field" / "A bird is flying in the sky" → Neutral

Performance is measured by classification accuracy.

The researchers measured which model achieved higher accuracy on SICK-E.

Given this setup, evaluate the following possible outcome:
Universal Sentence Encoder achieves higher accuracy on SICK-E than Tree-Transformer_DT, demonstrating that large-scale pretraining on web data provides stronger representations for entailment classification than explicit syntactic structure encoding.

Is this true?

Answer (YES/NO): NO